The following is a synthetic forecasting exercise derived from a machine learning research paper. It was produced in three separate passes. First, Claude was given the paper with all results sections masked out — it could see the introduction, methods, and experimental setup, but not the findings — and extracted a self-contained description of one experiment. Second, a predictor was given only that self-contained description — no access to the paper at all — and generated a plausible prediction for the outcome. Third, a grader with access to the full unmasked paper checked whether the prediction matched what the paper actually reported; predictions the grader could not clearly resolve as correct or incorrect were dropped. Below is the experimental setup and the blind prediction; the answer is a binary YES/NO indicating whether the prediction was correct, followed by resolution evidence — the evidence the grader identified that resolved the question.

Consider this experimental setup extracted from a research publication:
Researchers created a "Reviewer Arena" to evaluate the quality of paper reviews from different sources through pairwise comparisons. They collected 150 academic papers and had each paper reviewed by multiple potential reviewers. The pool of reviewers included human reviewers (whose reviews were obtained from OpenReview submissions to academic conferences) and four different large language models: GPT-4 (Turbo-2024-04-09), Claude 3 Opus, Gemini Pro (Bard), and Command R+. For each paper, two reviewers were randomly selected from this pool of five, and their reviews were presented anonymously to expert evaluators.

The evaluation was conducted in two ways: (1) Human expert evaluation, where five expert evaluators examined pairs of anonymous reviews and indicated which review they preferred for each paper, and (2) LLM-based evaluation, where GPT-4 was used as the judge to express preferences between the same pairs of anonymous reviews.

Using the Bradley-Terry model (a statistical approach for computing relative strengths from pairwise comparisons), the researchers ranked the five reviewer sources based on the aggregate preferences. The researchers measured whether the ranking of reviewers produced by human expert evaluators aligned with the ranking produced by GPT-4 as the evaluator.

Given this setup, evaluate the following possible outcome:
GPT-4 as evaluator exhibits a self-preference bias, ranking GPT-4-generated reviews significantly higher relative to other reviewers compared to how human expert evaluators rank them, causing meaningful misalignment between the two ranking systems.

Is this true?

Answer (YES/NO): NO